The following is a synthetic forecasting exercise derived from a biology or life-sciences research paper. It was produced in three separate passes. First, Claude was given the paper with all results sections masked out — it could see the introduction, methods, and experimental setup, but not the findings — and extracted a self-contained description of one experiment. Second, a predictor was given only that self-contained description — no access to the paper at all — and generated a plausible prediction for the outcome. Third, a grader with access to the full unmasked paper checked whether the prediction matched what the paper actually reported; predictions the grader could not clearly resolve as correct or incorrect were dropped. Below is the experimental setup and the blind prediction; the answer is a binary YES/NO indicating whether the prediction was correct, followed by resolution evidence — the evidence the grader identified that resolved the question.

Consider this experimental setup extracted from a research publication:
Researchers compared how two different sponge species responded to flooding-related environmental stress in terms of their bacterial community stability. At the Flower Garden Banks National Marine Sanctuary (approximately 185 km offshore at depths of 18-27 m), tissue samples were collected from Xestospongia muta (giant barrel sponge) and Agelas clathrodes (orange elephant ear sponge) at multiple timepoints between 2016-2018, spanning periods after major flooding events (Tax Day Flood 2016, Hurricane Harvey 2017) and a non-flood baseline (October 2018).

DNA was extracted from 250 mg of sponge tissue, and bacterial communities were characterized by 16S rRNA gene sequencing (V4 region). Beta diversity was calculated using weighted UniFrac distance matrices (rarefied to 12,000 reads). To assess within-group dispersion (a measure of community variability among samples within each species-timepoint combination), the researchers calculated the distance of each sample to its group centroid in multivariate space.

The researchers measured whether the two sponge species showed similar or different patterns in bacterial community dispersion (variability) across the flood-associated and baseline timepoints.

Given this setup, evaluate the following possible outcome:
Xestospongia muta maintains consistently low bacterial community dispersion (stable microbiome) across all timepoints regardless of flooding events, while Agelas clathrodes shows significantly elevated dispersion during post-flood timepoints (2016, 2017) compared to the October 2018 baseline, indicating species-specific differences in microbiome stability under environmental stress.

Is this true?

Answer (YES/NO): NO